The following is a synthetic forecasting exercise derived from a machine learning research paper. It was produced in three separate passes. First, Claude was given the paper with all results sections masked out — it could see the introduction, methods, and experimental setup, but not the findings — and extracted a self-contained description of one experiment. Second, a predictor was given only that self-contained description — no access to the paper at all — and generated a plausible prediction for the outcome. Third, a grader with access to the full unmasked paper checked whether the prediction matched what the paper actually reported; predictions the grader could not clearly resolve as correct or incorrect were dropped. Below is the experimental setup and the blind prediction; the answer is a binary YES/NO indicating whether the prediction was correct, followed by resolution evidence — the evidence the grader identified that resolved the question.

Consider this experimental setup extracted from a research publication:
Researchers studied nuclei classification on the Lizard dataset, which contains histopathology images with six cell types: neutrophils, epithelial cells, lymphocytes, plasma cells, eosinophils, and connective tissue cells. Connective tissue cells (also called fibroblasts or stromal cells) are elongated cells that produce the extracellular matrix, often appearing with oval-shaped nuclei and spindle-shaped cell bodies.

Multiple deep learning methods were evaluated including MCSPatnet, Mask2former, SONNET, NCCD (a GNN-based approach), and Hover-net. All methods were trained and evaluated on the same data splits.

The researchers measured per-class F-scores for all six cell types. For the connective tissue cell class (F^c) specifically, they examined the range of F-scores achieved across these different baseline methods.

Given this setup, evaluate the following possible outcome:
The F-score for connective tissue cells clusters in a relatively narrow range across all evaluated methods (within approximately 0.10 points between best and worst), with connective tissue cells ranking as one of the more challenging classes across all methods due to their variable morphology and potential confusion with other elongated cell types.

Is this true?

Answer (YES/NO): NO